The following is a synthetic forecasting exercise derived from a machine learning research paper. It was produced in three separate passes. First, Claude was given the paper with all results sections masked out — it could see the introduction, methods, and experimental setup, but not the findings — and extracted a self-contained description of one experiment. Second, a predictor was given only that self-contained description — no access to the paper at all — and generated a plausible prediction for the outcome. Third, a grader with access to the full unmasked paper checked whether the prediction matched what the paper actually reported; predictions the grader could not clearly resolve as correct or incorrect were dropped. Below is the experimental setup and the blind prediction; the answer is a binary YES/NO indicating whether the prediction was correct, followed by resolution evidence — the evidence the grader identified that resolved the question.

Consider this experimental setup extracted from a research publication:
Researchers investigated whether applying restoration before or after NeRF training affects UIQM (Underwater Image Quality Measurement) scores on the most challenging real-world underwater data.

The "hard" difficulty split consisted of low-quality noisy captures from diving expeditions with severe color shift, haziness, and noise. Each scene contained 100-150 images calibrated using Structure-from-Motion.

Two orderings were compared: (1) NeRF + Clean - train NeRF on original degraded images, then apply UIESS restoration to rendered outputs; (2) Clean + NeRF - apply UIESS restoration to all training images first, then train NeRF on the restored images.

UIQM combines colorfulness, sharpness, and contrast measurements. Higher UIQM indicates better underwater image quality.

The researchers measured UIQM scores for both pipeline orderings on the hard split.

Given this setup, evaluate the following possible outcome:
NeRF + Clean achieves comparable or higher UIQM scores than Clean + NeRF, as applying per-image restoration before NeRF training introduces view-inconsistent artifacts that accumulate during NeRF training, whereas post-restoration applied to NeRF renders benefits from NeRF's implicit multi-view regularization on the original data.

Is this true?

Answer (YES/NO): YES